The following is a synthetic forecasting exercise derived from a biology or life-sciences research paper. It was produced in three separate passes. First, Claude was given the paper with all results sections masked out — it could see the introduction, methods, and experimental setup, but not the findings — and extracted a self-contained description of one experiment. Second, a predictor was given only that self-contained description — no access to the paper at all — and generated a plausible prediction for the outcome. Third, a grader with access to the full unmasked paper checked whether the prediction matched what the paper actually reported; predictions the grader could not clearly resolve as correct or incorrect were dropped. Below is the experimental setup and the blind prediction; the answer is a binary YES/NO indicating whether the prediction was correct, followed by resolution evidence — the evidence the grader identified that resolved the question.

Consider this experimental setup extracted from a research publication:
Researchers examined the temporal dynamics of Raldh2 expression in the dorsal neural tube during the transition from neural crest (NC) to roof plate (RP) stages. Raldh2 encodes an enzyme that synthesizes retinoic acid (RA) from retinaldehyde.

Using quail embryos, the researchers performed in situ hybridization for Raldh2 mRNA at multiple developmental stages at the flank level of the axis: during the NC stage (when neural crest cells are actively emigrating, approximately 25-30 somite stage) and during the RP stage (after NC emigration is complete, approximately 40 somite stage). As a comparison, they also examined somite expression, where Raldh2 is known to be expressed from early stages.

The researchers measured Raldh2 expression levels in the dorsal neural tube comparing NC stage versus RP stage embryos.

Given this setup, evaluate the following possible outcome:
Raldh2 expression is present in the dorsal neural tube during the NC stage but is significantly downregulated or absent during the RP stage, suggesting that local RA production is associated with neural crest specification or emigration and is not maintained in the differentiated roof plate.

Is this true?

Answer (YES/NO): NO